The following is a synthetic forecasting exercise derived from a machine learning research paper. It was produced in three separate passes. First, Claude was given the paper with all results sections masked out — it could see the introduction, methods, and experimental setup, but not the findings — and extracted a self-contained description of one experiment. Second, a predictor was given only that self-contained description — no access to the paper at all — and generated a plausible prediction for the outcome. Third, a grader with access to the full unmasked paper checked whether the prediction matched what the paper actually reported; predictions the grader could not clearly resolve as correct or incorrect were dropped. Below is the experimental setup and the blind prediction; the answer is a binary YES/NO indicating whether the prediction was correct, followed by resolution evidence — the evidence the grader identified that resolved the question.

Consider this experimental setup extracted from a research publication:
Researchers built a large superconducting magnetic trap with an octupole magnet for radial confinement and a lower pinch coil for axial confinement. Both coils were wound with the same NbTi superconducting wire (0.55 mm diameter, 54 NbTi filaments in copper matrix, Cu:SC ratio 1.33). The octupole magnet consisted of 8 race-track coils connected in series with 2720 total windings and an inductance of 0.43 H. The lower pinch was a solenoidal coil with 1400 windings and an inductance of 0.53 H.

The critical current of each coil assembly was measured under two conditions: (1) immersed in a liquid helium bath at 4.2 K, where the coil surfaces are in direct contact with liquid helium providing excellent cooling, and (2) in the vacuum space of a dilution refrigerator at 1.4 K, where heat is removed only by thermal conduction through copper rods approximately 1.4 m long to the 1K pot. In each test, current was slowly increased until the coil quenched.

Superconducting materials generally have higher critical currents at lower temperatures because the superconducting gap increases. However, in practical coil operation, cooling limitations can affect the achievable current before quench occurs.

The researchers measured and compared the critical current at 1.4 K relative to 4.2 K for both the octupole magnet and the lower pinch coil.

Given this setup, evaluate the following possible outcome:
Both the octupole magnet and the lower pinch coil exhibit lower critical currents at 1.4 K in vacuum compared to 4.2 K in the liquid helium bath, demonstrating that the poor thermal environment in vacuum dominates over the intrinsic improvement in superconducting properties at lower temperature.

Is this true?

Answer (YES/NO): NO